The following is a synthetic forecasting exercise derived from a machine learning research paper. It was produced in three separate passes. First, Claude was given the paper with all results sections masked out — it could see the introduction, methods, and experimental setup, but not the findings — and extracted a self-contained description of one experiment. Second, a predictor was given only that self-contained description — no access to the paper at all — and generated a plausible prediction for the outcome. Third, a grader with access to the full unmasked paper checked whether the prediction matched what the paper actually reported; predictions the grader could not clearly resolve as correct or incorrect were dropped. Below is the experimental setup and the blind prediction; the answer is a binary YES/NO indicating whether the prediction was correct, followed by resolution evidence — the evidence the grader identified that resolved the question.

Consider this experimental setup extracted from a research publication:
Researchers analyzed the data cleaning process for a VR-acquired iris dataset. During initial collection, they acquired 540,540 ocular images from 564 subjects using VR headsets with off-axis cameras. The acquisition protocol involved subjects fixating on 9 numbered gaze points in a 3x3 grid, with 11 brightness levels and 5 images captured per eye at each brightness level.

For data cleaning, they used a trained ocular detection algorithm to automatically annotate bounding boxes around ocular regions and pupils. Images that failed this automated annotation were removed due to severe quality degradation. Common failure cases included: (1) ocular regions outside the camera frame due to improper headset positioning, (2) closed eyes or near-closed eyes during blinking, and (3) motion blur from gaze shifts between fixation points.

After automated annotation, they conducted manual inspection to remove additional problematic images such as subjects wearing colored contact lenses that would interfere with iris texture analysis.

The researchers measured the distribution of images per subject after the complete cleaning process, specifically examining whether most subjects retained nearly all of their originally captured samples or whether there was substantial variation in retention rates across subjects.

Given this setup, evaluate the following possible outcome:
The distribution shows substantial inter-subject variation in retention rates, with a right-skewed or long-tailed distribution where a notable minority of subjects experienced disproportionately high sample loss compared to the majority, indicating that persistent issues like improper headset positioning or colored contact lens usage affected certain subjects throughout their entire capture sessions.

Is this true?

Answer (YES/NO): NO